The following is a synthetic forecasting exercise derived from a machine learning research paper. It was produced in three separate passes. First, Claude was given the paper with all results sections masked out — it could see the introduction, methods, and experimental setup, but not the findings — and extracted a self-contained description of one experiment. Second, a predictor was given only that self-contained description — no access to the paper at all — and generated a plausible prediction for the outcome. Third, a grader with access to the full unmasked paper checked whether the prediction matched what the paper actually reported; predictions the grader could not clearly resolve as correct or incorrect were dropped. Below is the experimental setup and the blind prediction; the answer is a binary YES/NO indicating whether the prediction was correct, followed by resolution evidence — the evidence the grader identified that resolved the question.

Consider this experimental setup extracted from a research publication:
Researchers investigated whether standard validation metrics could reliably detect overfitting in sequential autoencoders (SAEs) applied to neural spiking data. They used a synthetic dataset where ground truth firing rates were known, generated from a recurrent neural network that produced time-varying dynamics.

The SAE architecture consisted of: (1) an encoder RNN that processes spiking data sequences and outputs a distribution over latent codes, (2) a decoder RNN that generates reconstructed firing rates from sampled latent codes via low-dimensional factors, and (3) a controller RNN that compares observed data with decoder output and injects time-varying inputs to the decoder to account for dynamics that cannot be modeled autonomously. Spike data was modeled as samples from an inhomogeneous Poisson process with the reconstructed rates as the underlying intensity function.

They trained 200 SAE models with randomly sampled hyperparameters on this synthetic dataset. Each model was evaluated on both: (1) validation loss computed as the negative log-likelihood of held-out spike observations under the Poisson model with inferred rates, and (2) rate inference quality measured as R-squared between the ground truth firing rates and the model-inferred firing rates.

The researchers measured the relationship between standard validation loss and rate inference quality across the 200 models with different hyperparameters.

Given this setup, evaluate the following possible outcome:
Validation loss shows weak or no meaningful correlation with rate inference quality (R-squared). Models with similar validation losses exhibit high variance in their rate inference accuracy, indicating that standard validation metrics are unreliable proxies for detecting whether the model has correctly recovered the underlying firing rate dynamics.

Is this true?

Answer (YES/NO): YES